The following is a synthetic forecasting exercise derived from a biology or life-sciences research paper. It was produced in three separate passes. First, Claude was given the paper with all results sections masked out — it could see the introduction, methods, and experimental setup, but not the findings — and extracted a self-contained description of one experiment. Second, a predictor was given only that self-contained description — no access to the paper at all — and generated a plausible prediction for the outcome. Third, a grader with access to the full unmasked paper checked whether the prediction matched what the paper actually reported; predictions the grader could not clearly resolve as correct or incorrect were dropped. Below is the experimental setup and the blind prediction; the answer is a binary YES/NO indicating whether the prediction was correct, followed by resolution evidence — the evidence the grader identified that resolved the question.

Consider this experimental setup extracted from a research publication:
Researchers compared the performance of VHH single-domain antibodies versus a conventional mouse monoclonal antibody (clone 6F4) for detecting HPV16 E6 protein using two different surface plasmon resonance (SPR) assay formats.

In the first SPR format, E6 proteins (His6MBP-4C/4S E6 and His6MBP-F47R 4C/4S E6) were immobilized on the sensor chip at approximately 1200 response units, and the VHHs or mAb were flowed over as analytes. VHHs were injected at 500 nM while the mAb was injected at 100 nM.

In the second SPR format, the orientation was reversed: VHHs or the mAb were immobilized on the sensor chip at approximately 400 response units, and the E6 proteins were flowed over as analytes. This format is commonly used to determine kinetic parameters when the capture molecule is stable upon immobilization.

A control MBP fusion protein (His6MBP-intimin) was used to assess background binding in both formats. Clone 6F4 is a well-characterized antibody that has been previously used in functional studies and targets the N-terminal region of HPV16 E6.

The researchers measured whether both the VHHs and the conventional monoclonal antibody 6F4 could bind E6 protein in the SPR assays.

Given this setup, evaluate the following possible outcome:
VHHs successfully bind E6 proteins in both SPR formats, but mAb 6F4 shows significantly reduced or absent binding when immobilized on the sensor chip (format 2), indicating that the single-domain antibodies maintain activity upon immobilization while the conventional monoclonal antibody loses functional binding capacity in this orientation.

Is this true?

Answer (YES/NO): NO